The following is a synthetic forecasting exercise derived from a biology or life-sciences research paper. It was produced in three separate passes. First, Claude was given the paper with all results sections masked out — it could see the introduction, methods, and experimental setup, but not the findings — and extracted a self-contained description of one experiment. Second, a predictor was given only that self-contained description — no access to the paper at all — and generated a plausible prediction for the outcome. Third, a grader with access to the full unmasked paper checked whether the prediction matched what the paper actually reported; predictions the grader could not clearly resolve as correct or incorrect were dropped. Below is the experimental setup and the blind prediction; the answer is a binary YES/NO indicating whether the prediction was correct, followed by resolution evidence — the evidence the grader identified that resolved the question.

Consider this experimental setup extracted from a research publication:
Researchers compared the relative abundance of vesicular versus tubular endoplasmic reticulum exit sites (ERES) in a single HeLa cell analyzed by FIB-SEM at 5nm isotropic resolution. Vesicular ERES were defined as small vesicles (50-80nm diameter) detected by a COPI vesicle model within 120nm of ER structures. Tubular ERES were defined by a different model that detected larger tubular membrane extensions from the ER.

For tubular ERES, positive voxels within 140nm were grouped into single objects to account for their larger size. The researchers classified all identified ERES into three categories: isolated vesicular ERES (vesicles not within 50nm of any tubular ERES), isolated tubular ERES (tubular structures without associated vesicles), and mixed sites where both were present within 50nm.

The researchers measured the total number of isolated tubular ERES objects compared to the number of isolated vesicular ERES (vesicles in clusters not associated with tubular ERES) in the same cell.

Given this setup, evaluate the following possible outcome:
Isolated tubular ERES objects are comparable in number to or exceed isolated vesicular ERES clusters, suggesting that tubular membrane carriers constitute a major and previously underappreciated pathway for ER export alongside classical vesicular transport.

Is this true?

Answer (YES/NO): NO